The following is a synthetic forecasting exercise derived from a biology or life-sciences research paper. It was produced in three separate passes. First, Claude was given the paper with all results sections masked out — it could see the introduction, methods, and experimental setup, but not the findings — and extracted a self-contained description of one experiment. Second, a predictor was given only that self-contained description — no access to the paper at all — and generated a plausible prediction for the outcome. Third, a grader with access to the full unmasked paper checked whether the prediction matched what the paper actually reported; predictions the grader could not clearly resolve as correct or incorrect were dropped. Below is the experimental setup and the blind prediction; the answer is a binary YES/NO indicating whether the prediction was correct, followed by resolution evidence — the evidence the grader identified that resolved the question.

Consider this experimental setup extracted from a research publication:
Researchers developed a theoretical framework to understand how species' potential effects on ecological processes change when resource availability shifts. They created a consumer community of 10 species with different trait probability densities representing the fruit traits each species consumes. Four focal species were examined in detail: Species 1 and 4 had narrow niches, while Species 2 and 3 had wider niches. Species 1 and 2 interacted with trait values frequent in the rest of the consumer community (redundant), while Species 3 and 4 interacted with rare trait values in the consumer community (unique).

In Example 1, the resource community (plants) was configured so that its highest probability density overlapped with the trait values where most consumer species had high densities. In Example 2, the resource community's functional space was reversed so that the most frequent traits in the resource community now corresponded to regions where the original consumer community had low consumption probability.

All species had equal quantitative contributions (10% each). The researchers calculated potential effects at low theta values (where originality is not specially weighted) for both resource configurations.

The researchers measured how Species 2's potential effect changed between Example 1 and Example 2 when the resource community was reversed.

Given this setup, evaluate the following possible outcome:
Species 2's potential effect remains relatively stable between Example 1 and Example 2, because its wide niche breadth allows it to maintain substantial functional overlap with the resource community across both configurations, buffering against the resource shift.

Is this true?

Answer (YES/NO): NO